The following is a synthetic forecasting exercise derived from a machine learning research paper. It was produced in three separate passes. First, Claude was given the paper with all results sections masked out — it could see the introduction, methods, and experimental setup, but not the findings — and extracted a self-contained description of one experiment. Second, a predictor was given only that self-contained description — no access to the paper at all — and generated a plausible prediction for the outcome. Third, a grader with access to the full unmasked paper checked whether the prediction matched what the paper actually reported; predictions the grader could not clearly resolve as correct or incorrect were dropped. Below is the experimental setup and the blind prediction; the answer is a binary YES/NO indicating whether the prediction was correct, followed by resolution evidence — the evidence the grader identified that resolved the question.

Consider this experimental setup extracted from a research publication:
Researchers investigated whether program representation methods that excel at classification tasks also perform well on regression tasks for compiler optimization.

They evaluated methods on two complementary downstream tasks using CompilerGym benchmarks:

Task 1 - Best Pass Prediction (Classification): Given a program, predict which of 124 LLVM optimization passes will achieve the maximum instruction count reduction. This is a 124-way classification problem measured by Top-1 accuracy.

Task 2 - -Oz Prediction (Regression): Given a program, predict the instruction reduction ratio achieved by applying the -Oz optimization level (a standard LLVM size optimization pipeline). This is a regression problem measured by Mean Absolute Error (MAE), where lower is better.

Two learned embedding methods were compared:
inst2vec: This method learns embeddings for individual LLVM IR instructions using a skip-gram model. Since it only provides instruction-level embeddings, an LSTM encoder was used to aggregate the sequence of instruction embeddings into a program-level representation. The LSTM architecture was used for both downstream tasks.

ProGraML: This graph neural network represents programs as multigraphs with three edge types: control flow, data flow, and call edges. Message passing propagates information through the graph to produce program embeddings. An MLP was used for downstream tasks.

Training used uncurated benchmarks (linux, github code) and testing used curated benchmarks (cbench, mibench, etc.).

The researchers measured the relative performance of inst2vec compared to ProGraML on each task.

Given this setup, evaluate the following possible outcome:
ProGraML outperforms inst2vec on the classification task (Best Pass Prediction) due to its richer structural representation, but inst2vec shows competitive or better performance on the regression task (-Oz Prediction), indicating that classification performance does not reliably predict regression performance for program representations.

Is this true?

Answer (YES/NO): NO